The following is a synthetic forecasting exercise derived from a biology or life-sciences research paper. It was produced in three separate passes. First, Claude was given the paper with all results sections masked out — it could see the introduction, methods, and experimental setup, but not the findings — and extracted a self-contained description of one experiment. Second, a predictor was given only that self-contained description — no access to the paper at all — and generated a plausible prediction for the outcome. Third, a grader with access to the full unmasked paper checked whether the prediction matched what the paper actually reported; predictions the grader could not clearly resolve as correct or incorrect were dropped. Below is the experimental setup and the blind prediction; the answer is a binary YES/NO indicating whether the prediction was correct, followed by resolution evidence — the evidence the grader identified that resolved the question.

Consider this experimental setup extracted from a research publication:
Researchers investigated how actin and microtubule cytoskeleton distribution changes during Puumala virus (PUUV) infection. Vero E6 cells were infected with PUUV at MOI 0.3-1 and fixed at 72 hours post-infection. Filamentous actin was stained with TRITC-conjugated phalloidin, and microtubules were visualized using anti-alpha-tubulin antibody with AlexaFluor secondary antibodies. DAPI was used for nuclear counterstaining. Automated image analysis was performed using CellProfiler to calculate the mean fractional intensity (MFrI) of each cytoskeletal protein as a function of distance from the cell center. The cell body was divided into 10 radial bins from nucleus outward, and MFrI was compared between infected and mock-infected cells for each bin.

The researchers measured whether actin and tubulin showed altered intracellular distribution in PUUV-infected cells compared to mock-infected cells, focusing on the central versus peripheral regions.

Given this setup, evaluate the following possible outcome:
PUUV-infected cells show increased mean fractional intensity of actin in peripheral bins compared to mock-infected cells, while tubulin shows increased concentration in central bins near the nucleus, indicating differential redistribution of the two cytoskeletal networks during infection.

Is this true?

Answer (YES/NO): NO